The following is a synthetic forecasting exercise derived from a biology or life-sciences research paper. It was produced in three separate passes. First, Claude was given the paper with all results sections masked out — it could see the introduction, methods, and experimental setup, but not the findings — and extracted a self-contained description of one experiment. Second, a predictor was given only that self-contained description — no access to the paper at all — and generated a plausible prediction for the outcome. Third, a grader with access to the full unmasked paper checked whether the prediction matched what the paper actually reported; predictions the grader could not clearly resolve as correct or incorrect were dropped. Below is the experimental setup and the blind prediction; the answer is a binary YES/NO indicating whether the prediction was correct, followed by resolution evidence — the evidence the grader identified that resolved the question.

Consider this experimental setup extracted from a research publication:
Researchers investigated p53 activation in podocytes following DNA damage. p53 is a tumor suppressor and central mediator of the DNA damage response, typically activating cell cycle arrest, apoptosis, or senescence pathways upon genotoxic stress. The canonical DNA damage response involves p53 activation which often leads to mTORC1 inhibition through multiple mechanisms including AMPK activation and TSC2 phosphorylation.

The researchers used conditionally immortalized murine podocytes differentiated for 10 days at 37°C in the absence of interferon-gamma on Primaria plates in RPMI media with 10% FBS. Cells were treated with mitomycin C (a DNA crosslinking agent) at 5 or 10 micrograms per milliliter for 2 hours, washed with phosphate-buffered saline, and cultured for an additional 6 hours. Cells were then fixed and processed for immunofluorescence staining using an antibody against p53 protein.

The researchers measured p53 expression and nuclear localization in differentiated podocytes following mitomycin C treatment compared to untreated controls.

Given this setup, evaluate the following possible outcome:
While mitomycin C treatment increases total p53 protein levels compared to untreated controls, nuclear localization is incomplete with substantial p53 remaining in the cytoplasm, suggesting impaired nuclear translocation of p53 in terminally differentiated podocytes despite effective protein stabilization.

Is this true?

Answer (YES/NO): NO